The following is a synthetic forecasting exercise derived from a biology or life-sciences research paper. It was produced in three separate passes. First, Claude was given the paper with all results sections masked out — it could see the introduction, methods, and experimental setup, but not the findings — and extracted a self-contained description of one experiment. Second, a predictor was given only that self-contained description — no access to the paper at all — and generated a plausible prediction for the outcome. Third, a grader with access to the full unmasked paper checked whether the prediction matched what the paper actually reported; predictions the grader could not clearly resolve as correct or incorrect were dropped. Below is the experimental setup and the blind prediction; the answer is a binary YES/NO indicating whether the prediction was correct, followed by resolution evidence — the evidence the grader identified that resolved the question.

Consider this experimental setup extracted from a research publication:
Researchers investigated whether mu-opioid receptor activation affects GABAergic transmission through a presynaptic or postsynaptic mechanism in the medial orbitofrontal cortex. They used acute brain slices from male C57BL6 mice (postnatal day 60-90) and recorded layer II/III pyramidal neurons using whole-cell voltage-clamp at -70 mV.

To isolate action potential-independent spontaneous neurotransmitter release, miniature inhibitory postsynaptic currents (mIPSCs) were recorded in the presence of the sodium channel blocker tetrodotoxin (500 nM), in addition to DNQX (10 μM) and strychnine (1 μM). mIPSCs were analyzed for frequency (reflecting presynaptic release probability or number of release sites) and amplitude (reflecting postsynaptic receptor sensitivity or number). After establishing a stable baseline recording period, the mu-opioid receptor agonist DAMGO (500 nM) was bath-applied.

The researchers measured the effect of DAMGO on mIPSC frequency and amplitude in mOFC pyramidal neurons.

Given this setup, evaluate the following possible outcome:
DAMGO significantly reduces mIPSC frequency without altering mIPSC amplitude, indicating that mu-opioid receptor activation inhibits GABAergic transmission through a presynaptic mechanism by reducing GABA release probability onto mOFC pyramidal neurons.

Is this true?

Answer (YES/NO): YES